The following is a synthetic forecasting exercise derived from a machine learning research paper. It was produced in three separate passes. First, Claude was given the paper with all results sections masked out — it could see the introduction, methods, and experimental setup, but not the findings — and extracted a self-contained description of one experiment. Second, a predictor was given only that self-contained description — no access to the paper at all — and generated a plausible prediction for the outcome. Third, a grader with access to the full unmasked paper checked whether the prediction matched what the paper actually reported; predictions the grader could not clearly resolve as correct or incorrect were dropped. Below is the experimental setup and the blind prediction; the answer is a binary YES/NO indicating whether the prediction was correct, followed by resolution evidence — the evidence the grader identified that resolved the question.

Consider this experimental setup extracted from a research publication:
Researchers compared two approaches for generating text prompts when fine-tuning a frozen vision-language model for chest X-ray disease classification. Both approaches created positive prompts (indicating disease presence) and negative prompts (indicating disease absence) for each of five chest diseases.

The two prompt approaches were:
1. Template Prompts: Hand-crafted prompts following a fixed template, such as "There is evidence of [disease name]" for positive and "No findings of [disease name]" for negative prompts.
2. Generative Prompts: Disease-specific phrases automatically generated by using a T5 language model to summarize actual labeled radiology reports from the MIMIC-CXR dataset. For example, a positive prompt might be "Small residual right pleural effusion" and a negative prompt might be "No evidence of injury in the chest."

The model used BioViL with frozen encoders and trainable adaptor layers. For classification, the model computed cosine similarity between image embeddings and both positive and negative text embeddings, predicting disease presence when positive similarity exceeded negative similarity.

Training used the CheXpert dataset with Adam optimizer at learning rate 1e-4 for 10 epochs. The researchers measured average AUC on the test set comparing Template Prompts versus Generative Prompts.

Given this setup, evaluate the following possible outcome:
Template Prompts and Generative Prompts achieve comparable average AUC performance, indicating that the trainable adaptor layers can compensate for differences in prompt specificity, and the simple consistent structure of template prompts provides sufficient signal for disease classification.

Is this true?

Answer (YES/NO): NO